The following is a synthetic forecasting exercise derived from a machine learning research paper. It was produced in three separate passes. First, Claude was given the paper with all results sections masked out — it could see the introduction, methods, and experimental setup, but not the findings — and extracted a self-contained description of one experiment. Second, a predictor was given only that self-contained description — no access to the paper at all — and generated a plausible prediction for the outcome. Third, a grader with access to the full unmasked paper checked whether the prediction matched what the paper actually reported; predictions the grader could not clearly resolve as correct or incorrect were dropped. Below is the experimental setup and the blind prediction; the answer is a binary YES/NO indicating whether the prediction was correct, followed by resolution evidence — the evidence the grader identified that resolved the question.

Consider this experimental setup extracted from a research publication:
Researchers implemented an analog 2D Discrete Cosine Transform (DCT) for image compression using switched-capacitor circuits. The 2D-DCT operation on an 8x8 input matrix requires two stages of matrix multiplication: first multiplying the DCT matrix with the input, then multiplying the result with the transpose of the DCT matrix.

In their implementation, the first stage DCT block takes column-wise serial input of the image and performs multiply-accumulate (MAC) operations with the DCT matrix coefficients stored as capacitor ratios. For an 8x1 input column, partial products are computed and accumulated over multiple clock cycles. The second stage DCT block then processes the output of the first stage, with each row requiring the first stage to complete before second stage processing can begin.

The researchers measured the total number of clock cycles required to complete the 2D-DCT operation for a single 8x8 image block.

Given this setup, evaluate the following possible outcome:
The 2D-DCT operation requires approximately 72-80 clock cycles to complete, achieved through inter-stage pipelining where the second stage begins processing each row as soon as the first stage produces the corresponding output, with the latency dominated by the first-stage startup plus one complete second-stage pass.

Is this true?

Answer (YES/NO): YES